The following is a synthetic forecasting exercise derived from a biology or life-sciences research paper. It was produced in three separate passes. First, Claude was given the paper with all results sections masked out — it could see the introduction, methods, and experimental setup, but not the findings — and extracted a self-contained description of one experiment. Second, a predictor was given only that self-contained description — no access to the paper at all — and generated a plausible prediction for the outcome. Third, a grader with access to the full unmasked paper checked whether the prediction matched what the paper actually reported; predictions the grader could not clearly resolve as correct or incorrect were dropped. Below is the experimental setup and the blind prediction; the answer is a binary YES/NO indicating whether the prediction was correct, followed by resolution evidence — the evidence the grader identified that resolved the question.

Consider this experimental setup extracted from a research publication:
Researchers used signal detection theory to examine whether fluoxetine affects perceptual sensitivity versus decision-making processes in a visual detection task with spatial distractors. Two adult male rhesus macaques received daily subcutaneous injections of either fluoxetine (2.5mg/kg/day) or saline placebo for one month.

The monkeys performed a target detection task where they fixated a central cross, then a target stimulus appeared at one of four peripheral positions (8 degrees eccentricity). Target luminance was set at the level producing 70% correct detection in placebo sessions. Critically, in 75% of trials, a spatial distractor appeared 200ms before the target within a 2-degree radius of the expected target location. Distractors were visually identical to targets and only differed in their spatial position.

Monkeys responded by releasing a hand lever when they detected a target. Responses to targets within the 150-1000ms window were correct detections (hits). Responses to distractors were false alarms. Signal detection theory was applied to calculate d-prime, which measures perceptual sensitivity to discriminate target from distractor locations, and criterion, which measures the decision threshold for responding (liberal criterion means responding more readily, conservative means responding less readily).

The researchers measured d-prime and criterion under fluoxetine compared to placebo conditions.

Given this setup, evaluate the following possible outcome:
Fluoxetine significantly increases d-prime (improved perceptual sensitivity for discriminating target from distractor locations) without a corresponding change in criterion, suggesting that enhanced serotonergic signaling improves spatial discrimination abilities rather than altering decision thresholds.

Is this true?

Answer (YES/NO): NO